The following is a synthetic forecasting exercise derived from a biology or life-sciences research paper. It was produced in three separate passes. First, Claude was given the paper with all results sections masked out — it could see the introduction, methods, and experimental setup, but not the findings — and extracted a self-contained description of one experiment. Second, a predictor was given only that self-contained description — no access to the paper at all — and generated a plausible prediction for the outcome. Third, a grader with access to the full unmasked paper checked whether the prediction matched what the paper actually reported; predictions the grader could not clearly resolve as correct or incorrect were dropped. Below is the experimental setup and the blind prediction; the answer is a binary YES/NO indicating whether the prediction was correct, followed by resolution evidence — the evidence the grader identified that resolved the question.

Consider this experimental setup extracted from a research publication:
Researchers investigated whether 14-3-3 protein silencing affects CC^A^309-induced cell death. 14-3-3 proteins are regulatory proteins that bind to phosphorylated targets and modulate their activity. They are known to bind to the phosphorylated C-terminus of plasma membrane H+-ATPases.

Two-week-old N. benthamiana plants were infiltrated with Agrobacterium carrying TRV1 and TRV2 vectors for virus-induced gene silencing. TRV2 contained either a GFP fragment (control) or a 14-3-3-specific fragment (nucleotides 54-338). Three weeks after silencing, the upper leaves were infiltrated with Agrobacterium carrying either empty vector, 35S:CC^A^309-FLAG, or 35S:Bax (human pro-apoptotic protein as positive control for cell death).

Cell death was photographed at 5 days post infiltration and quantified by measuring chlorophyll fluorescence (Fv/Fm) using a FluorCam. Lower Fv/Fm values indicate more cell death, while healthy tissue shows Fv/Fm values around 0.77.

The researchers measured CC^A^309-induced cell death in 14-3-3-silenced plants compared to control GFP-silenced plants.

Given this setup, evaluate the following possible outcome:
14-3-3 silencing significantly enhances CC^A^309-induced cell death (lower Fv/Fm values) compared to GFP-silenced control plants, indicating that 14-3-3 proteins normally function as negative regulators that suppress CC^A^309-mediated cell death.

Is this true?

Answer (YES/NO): YES